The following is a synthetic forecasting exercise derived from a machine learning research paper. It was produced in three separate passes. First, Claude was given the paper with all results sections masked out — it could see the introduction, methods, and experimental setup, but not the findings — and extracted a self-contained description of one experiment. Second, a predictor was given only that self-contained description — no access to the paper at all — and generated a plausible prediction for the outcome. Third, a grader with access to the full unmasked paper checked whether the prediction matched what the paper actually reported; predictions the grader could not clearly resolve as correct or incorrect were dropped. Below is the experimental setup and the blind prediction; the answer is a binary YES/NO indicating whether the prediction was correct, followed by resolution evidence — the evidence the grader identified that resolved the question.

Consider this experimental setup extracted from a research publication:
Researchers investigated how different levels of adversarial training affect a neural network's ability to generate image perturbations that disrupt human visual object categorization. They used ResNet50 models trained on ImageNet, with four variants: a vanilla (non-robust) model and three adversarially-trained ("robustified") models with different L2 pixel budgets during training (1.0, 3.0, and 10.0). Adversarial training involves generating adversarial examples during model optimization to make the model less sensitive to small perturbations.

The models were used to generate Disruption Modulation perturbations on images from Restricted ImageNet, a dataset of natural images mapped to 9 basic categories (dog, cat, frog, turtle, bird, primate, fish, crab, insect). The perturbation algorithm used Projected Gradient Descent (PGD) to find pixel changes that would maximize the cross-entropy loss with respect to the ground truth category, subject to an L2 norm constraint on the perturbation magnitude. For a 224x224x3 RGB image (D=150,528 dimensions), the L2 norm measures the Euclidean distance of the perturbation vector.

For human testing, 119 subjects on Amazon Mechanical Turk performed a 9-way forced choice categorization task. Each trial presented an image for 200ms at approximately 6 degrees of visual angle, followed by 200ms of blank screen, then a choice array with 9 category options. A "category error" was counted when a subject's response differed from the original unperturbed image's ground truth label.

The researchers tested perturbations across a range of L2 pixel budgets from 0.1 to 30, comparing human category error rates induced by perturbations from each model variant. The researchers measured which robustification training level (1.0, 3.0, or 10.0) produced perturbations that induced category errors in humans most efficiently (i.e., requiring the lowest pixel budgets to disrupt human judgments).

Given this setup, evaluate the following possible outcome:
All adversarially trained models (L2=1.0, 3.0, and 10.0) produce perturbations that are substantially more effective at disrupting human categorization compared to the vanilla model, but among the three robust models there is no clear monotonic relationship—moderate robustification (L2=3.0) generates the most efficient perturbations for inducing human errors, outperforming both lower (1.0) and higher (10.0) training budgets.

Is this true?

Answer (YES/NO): YES